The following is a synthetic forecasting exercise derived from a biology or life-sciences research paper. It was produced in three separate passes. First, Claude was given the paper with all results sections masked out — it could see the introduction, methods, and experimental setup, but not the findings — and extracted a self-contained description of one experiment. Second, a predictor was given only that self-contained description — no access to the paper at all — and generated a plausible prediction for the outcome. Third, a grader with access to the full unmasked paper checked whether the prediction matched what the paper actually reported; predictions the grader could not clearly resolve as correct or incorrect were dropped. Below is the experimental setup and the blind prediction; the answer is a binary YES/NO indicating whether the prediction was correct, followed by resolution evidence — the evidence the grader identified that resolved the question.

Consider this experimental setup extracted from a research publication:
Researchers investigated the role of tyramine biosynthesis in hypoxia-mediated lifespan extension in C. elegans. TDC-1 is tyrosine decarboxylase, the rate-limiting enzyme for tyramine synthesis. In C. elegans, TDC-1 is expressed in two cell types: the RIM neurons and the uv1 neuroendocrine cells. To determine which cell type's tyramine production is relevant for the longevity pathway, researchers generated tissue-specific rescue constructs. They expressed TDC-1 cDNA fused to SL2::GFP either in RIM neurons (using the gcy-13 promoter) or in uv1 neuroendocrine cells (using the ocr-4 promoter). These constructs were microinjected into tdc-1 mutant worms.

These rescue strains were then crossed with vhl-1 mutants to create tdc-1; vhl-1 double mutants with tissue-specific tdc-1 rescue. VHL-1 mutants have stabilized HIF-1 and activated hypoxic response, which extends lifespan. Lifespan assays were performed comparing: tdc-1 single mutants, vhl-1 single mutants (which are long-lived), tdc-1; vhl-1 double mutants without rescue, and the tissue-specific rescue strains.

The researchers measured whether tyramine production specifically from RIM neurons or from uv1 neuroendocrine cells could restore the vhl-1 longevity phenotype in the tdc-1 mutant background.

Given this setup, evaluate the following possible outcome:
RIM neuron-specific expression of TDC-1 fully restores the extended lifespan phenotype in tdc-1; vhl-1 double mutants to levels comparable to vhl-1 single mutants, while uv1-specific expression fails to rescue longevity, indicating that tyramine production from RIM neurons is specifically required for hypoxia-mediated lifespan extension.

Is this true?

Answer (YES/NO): YES